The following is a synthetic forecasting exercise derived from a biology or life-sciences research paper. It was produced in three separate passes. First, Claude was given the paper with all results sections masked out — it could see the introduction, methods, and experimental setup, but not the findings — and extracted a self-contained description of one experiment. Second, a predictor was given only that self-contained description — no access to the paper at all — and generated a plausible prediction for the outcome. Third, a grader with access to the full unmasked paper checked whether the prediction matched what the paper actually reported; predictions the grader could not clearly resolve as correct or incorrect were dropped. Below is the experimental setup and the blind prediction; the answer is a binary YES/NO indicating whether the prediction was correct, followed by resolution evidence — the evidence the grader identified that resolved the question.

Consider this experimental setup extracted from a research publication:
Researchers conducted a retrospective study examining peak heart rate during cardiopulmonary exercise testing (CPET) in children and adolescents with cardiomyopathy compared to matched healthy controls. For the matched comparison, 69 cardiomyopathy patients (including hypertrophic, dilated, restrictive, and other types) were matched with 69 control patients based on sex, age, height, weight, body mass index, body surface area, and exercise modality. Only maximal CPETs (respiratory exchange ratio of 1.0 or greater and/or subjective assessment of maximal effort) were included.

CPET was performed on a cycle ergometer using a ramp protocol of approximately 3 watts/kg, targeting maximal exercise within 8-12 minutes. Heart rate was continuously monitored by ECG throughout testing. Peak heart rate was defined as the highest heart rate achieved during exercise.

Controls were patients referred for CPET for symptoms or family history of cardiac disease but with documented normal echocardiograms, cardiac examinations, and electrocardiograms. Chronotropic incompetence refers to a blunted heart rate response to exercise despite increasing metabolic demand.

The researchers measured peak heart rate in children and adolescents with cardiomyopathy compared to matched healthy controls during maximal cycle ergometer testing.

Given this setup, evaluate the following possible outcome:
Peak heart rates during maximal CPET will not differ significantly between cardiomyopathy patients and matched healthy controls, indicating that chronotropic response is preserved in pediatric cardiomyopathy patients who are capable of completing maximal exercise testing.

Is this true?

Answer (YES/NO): NO